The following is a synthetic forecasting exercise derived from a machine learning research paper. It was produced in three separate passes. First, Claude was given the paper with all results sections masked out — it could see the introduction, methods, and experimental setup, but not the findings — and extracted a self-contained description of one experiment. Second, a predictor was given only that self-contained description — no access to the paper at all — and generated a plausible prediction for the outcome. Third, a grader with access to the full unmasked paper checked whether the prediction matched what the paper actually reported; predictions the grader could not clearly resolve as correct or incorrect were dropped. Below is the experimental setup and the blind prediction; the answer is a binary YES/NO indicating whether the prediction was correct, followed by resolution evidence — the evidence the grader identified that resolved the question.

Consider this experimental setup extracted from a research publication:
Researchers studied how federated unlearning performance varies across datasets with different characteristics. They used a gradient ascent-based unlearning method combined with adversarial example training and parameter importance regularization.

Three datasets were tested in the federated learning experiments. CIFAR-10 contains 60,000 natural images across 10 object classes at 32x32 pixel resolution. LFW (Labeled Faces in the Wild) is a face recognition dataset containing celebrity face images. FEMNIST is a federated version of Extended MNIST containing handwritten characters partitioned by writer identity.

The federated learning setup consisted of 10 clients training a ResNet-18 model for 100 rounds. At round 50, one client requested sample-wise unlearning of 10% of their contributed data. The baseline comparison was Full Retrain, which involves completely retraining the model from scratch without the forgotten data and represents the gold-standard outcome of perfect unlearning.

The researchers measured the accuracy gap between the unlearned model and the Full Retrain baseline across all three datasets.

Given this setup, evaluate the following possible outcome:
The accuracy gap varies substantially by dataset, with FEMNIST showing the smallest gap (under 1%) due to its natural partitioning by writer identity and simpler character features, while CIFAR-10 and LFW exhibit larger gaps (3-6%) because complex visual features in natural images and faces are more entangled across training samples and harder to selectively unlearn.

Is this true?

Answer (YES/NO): NO